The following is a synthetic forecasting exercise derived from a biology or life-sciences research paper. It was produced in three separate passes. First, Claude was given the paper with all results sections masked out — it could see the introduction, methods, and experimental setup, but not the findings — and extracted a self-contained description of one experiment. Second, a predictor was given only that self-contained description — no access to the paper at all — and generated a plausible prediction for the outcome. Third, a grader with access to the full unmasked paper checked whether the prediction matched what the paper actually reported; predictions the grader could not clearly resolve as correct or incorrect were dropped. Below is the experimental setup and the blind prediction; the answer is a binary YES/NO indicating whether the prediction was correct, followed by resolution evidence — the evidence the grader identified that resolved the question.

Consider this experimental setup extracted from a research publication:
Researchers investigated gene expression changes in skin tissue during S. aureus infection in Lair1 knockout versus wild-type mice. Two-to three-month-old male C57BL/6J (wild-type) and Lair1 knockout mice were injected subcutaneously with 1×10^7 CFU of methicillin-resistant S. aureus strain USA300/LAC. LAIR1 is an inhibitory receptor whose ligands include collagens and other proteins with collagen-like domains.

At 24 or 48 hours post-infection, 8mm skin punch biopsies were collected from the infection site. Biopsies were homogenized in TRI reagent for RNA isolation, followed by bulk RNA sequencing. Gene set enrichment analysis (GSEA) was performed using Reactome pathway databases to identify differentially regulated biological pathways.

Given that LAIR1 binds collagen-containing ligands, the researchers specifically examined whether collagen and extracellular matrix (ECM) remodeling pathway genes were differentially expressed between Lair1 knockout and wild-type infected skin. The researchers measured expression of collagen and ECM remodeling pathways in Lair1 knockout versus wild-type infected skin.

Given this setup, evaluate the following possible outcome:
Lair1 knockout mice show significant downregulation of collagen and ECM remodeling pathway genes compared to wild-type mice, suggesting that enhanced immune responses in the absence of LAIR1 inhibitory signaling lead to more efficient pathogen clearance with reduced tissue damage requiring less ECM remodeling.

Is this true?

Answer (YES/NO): NO